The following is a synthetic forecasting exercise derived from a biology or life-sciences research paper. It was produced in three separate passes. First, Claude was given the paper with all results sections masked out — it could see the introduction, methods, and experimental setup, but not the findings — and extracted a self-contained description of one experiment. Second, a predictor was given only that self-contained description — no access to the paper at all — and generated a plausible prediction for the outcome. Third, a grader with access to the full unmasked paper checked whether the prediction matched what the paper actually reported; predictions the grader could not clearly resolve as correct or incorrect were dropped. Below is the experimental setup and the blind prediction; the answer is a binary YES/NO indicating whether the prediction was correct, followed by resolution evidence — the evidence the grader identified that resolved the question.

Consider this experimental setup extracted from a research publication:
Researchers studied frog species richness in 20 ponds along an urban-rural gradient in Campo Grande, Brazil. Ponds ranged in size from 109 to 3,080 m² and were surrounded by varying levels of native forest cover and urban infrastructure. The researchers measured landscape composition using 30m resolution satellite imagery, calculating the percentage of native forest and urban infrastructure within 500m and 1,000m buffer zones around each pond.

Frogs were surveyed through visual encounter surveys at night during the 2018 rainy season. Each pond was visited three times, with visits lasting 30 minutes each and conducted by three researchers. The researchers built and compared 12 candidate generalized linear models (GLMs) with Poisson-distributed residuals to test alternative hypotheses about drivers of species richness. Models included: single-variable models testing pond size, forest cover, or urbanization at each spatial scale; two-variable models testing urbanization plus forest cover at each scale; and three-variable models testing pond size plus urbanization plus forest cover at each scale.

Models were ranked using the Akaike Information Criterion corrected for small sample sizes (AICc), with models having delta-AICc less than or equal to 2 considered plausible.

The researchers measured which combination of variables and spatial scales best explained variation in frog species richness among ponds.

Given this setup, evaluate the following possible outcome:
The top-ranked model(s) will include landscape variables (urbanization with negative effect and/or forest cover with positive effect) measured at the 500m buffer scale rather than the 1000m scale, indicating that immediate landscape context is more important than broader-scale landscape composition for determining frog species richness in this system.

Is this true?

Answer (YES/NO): YES